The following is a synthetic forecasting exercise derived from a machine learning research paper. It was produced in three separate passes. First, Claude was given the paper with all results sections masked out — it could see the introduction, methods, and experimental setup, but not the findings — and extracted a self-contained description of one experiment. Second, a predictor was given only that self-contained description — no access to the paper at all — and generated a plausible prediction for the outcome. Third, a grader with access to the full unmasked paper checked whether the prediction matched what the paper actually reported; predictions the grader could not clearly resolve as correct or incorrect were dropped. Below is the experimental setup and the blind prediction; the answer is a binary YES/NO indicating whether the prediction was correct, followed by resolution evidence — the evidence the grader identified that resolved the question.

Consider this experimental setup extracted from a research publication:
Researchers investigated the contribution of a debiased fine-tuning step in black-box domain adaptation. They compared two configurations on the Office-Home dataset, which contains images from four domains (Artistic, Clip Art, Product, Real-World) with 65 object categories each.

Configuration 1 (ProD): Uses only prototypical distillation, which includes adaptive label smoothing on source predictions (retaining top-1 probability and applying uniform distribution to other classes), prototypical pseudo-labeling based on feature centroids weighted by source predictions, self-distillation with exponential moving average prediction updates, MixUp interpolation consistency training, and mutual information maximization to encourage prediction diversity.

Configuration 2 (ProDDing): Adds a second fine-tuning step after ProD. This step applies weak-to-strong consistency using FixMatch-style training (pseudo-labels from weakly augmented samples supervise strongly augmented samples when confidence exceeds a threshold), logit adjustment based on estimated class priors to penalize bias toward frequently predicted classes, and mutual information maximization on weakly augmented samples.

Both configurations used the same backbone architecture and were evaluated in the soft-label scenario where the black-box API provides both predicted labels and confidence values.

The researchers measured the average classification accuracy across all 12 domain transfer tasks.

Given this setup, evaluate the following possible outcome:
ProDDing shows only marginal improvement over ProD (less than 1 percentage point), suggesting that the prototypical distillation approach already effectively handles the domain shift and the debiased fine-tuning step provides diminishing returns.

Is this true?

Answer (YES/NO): NO